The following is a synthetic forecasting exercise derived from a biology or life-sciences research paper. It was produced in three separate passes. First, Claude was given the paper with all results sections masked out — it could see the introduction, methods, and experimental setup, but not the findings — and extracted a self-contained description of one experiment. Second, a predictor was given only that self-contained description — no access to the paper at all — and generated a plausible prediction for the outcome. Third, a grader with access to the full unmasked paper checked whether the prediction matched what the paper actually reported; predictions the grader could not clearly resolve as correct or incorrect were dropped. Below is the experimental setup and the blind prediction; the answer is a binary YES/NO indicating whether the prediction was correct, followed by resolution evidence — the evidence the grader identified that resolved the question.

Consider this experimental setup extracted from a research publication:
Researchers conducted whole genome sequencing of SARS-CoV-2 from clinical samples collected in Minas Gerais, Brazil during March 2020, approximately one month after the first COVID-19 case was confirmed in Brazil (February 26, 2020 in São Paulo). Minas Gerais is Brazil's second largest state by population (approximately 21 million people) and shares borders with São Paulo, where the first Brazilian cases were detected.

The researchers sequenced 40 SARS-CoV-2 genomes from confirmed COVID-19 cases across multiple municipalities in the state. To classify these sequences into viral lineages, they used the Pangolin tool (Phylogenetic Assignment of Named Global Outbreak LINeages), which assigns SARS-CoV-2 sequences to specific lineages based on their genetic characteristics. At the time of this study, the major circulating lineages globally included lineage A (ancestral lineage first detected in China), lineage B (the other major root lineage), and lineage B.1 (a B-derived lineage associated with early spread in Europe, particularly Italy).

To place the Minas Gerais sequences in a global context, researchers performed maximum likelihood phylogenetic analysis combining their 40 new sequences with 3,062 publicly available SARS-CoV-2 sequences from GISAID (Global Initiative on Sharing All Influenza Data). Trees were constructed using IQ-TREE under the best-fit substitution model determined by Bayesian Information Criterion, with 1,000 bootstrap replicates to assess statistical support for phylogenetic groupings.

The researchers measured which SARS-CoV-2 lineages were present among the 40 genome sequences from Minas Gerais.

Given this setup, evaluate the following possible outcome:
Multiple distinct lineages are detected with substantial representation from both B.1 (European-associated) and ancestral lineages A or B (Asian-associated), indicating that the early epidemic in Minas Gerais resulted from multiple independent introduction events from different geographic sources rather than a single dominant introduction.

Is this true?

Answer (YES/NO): NO